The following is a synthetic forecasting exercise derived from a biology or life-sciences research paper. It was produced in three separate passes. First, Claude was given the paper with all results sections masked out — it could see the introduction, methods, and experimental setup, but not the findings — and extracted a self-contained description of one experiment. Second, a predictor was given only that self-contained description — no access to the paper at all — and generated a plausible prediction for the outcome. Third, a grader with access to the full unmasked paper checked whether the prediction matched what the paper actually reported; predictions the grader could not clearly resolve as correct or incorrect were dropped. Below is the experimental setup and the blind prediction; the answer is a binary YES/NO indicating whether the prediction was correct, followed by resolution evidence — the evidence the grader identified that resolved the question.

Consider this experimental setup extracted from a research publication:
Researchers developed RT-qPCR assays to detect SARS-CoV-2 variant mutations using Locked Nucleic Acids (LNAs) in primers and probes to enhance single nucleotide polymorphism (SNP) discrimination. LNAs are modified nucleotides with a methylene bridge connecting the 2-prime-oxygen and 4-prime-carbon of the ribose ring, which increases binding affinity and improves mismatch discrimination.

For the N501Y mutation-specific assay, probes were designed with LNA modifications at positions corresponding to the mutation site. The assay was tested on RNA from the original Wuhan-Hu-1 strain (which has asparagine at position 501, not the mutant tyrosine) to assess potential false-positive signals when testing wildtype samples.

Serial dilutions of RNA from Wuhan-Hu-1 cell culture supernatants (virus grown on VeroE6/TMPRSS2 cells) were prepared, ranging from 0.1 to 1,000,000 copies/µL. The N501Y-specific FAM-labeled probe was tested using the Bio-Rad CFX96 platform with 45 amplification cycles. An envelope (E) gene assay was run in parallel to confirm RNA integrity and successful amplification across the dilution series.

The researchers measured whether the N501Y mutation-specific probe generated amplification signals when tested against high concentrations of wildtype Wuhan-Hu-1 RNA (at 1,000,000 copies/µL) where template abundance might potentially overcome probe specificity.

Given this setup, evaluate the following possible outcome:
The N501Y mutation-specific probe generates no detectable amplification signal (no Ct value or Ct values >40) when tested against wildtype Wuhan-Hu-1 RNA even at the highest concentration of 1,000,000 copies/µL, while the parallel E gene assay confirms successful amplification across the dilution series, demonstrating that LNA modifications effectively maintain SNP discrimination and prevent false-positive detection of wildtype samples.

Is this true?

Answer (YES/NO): YES